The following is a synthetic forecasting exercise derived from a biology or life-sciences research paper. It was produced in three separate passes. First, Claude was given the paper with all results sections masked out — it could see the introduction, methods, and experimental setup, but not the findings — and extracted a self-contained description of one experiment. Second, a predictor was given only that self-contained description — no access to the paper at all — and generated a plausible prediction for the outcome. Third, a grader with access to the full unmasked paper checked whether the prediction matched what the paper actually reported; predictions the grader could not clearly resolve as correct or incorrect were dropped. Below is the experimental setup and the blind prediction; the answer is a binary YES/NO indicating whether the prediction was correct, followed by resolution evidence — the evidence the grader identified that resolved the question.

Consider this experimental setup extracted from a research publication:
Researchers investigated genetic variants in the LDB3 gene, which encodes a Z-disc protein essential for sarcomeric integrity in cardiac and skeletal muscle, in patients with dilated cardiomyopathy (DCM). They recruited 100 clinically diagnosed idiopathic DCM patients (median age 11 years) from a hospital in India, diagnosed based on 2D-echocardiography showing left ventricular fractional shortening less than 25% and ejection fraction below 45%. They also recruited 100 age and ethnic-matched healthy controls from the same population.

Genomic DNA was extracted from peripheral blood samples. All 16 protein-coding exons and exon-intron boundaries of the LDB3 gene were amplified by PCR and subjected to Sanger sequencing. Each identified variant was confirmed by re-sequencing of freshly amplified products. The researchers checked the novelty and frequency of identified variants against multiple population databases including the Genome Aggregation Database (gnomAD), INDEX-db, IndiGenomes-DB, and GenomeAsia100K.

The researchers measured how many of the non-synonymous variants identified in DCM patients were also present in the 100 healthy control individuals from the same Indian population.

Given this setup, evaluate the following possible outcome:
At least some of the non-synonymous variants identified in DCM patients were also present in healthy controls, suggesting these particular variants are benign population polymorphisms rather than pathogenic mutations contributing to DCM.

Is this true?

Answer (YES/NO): NO